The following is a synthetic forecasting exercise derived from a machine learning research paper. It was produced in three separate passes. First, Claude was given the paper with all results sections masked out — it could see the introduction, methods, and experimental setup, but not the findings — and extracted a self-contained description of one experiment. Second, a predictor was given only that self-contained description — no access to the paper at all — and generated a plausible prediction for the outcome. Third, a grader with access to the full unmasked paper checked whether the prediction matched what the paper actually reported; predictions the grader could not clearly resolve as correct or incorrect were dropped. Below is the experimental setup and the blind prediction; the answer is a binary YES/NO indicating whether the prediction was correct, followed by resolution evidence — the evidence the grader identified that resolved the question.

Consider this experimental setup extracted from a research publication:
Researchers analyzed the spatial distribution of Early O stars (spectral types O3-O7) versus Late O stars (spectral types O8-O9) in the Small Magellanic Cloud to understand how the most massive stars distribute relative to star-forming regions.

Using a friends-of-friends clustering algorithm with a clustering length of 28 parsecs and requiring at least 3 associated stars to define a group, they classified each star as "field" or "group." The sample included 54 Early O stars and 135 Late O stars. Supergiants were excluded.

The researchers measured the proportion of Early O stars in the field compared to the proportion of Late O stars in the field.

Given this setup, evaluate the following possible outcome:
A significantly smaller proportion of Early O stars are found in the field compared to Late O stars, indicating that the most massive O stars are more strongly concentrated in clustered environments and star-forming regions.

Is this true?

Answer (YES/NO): YES